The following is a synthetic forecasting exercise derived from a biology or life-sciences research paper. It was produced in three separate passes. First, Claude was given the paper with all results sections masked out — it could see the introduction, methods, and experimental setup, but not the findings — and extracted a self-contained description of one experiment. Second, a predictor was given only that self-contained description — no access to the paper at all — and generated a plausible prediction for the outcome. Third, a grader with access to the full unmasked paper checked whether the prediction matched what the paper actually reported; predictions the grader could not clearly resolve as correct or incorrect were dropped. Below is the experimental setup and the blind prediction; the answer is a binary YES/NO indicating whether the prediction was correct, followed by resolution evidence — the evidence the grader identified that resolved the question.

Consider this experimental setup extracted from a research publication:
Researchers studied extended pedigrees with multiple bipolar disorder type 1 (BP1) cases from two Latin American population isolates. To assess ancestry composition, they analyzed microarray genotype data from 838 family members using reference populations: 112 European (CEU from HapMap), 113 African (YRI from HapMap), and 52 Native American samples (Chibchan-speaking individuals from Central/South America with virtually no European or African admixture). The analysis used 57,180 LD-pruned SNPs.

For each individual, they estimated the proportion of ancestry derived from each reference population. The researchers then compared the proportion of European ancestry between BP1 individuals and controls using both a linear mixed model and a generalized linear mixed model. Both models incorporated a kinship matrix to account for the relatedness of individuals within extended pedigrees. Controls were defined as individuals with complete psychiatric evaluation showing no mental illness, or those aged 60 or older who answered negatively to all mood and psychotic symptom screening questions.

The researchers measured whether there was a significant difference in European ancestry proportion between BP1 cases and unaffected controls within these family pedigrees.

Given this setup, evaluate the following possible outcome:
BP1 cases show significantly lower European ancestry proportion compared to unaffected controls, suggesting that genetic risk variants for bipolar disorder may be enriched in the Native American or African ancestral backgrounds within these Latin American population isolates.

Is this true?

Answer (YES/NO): NO